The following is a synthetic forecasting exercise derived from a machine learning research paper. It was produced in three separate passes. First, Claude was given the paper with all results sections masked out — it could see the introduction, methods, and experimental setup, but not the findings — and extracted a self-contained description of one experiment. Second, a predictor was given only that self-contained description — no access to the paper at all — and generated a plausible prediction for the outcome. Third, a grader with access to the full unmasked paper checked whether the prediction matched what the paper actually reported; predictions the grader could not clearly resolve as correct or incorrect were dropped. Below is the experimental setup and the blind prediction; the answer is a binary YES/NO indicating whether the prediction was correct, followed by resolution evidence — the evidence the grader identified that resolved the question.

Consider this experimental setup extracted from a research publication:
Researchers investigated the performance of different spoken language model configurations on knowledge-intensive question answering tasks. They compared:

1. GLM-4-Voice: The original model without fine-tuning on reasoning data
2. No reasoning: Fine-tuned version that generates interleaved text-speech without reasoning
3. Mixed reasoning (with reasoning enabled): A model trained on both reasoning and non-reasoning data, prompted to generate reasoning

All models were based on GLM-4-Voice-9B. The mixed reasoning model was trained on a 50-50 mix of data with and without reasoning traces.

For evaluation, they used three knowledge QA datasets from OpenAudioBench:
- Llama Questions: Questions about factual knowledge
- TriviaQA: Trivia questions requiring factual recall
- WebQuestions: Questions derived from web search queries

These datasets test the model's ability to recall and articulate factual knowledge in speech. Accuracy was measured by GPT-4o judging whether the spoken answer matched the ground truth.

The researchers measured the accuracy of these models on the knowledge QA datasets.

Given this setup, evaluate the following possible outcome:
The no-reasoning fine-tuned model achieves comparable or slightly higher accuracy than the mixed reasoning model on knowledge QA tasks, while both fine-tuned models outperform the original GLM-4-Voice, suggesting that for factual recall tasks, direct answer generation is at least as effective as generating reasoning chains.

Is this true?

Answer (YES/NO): NO